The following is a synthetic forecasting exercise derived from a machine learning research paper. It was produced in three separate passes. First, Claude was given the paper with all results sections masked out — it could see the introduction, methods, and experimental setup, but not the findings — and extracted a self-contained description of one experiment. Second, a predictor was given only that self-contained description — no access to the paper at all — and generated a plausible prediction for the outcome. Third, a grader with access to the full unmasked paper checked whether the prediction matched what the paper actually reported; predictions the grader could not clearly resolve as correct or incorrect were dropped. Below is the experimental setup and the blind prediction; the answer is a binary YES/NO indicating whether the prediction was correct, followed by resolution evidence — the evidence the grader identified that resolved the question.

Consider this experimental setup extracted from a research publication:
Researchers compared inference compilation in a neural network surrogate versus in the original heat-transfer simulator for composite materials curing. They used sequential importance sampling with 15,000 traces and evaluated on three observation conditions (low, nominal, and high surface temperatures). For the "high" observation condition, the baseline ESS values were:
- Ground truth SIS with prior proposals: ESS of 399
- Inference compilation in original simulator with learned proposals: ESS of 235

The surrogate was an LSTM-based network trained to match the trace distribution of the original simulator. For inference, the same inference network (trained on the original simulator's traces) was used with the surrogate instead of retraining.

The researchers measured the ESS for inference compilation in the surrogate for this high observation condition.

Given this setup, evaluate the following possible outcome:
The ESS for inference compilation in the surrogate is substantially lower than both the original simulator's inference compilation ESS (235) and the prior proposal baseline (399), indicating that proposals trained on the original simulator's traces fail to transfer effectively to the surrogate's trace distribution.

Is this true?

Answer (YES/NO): NO